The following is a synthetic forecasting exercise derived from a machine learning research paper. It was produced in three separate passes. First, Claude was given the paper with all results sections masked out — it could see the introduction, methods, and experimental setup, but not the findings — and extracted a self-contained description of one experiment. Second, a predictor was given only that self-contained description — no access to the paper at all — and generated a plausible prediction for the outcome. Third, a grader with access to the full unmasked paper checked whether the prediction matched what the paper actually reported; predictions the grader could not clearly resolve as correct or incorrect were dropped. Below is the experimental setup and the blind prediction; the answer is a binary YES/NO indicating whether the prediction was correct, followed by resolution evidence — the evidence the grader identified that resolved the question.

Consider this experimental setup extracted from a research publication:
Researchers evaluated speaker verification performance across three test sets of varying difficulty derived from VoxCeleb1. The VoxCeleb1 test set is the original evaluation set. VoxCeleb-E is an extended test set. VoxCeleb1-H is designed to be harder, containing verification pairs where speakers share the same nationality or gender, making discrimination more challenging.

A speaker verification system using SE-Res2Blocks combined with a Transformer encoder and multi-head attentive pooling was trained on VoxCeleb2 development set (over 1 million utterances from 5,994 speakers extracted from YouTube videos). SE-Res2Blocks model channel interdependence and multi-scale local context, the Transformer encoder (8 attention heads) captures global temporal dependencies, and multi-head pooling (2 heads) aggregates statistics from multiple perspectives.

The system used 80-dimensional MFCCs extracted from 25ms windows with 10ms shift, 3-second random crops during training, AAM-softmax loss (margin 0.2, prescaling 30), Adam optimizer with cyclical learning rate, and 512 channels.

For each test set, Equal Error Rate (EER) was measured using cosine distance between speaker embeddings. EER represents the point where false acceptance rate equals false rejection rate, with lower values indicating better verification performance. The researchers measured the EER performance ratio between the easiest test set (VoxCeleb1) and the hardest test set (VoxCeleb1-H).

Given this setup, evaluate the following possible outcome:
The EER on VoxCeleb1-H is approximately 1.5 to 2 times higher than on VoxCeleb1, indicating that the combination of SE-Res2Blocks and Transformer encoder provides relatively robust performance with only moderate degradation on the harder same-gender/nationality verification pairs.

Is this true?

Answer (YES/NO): NO